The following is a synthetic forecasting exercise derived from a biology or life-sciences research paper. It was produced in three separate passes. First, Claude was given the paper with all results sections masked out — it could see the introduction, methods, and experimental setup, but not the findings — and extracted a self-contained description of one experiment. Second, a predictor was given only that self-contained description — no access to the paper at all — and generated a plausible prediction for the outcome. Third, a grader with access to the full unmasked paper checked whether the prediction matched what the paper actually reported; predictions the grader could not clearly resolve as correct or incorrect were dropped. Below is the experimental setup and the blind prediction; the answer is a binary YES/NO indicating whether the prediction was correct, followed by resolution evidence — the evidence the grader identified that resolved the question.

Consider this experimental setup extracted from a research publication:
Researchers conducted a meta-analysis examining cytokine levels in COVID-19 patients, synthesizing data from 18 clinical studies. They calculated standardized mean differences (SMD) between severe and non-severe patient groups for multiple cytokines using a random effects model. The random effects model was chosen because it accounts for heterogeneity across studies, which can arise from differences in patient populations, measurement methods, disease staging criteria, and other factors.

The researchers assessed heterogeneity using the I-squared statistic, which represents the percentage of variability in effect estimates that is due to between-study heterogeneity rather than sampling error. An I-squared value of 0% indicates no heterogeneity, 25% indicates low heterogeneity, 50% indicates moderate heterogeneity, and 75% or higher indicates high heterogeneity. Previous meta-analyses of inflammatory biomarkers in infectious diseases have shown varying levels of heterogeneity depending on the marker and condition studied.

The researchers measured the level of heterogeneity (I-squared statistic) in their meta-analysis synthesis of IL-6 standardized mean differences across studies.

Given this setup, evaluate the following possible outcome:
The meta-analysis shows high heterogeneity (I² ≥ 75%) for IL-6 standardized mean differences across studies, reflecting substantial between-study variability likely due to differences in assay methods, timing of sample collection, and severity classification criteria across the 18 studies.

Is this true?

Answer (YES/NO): NO